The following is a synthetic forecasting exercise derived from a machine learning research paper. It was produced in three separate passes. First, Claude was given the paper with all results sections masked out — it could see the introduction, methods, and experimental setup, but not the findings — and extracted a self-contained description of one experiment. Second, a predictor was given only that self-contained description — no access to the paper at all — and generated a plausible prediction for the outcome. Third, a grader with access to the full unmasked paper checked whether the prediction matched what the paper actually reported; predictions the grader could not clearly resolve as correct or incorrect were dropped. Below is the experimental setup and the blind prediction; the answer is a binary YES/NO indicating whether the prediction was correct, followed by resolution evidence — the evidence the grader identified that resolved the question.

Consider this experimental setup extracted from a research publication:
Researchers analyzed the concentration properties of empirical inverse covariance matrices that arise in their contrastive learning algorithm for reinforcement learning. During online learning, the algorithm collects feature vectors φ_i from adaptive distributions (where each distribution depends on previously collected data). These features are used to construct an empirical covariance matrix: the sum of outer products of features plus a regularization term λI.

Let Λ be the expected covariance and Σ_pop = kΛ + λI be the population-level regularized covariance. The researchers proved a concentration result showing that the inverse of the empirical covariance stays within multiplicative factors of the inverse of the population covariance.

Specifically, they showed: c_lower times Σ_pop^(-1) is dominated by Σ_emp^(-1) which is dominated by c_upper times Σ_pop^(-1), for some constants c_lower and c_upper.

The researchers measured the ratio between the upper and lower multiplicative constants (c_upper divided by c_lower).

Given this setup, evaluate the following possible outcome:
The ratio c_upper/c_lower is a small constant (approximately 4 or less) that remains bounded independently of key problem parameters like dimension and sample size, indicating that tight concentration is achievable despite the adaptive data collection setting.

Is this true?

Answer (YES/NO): NO